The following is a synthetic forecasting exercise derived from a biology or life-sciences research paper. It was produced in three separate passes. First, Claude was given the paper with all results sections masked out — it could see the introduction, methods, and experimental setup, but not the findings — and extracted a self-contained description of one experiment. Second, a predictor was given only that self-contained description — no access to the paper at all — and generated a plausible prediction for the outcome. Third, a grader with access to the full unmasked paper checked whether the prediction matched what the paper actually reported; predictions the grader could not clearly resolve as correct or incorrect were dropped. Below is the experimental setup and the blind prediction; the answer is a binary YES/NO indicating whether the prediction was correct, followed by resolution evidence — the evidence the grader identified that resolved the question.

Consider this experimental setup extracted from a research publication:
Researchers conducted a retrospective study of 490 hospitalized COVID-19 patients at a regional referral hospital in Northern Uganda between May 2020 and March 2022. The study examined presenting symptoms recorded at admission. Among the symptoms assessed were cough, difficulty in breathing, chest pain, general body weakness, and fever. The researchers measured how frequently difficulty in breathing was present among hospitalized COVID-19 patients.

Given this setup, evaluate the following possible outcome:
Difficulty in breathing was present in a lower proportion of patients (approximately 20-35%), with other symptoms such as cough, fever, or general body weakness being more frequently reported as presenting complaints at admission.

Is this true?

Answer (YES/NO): NO